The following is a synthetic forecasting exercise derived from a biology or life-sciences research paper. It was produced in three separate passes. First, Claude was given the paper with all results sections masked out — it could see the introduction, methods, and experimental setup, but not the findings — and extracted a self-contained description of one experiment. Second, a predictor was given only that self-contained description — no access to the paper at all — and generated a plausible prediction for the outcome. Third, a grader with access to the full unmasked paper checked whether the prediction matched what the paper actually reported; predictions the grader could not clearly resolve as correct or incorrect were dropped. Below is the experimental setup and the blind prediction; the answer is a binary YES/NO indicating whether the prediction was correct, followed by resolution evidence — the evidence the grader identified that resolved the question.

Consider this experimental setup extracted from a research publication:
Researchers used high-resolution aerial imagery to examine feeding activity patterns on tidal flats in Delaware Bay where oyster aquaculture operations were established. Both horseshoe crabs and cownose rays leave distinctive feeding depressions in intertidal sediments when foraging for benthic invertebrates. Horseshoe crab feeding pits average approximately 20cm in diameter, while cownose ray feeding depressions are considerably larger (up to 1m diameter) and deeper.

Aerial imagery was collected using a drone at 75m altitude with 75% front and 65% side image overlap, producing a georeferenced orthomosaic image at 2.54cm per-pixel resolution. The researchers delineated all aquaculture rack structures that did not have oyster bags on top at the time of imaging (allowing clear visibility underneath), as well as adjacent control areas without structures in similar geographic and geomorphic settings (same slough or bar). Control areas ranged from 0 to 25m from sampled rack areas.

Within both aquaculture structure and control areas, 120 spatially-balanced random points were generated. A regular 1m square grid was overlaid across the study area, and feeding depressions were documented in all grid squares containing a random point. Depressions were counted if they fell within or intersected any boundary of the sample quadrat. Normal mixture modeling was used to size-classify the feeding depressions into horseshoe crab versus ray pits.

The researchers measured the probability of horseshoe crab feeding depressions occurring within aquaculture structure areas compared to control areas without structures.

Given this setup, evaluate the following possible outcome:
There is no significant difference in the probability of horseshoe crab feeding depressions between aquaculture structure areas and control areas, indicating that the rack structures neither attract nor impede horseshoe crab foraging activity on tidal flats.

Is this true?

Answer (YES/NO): NO